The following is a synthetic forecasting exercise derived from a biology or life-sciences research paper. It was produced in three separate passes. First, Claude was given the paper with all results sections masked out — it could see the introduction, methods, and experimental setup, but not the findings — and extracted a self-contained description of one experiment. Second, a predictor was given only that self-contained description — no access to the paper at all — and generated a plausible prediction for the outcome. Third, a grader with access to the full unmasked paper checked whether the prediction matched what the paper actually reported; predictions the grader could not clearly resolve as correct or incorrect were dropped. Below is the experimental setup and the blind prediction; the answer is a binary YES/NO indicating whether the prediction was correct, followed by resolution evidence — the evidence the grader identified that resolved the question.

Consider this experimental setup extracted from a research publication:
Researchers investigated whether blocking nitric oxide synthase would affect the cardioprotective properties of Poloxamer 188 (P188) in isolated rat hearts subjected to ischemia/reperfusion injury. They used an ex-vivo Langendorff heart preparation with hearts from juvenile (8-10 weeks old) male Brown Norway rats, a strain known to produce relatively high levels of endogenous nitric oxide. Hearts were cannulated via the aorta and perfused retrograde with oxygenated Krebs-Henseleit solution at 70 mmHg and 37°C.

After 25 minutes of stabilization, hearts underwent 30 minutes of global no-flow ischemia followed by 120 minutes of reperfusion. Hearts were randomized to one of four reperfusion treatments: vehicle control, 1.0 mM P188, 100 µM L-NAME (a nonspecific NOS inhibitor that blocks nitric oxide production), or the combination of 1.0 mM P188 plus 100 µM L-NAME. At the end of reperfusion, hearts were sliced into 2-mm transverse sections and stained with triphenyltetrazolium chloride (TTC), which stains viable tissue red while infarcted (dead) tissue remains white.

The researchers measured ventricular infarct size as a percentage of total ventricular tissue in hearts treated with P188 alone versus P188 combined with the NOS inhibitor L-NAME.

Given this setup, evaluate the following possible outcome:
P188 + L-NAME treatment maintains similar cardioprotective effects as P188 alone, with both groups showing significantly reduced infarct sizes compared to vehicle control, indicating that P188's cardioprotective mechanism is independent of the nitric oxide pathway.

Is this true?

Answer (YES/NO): NO